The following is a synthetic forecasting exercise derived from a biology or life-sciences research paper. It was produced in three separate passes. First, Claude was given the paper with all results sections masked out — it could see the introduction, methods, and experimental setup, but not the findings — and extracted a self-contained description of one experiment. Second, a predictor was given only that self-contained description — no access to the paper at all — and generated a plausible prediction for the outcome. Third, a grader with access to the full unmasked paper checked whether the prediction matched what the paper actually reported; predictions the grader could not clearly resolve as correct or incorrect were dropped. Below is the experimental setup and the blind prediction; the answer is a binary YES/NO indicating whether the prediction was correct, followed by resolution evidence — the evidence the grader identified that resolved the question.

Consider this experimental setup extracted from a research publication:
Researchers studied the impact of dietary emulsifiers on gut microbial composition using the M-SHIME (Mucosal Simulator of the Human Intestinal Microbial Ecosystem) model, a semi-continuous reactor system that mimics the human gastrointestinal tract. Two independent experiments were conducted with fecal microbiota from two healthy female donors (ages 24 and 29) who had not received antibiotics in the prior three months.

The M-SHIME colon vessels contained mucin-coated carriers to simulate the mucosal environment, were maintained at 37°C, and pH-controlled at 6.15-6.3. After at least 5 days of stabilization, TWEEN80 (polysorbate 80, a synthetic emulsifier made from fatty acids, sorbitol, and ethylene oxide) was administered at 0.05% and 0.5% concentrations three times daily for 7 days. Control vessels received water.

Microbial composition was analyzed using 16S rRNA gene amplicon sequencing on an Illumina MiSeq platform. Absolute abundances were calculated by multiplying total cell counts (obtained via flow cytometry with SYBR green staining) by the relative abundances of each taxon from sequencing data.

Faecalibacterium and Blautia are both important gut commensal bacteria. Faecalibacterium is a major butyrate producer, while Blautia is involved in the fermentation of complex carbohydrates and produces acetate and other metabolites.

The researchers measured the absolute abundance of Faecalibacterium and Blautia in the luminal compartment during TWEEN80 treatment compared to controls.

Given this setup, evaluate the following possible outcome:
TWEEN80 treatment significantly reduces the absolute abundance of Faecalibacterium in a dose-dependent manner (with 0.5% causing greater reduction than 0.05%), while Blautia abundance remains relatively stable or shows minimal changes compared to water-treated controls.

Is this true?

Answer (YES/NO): NO